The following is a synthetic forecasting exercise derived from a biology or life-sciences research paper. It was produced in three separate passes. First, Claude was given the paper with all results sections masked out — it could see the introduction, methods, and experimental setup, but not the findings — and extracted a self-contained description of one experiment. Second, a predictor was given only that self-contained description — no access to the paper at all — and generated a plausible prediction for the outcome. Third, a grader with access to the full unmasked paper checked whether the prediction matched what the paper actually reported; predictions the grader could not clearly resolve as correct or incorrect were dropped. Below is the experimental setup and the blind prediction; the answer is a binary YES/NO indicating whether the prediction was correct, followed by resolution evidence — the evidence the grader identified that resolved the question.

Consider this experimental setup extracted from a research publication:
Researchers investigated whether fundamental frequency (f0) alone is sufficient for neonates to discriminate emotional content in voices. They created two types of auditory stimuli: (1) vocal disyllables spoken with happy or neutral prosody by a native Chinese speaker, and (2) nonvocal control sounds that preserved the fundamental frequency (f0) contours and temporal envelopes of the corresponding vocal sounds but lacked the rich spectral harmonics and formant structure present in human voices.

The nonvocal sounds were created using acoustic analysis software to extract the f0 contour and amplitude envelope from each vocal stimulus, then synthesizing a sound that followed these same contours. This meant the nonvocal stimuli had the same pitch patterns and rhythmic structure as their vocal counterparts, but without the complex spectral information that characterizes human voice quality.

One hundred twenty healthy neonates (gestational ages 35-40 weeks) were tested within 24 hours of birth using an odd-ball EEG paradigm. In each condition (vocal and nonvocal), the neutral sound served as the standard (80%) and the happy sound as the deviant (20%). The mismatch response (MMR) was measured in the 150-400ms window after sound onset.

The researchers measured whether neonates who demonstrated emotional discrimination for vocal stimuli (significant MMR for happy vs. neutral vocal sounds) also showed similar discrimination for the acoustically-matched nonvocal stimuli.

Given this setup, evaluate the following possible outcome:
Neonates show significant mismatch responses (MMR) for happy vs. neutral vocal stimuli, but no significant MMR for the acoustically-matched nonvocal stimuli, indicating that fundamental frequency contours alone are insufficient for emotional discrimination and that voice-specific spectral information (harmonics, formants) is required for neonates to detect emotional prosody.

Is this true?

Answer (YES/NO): YES